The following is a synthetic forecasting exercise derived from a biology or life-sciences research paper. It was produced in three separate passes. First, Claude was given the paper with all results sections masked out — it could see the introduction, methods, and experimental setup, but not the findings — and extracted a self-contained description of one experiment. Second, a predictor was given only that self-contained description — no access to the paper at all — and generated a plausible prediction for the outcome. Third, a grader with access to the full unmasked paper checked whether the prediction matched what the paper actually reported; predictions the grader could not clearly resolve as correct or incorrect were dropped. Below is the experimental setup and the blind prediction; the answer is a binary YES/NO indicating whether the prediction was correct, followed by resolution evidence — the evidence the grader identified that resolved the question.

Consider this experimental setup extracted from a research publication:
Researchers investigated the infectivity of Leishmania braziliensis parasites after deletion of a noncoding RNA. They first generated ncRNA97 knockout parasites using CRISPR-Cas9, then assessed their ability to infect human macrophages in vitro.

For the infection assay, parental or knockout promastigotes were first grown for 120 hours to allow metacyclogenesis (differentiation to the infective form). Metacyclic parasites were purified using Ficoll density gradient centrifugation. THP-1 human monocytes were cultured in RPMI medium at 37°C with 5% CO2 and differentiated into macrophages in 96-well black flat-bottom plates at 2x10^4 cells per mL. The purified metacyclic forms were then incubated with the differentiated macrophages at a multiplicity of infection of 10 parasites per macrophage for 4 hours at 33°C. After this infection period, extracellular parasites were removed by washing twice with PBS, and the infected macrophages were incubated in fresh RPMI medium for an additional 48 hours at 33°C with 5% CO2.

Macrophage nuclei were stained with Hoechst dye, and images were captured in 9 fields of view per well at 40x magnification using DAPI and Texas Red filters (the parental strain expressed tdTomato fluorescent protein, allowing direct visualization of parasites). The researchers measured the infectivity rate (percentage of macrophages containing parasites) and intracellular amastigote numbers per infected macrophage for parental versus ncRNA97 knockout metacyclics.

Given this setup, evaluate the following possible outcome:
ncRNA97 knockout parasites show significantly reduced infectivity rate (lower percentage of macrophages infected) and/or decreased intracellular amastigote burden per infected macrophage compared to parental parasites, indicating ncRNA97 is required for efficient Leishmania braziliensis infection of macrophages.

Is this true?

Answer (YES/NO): NO